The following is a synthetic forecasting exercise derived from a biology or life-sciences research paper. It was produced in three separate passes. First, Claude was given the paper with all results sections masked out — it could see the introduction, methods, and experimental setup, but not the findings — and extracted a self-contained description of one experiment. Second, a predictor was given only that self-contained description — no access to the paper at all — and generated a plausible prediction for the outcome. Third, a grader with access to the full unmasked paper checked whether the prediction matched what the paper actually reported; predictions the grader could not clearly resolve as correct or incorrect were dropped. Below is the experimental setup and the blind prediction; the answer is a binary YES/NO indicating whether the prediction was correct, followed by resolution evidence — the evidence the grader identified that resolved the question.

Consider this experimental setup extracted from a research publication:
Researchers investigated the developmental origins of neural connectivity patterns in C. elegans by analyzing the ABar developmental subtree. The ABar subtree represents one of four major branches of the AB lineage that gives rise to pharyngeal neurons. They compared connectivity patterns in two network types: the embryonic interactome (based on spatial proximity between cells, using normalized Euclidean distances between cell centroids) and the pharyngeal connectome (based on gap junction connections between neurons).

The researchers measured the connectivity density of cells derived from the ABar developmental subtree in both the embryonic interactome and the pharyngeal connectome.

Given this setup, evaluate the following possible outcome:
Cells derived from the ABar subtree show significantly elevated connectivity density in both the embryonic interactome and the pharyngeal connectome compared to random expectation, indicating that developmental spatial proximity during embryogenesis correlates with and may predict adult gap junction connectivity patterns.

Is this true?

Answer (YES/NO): NO